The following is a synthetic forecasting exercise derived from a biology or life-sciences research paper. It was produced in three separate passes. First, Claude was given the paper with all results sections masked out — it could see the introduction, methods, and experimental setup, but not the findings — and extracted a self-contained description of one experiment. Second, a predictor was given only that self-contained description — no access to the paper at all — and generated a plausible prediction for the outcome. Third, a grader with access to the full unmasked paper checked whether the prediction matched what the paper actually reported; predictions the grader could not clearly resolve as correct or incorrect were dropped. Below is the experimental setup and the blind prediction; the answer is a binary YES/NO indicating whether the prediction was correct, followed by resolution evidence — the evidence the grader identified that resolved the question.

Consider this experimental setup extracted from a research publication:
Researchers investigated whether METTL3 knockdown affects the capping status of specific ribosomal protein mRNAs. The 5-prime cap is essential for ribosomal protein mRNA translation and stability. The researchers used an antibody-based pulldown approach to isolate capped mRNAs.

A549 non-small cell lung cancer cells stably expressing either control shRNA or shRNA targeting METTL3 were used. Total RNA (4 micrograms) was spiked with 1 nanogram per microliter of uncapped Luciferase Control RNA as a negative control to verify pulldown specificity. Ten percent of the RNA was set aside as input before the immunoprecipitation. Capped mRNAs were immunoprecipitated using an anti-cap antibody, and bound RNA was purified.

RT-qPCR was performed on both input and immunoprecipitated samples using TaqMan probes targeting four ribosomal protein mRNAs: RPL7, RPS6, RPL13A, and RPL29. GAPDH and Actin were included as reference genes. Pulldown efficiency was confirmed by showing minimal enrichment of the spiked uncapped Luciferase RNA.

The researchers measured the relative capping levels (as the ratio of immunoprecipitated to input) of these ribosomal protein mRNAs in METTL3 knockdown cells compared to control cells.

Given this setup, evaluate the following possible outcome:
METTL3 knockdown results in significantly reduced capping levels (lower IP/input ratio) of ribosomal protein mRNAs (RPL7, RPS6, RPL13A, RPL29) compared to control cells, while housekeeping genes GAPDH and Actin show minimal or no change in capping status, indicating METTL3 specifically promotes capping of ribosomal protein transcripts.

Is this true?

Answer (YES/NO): NO